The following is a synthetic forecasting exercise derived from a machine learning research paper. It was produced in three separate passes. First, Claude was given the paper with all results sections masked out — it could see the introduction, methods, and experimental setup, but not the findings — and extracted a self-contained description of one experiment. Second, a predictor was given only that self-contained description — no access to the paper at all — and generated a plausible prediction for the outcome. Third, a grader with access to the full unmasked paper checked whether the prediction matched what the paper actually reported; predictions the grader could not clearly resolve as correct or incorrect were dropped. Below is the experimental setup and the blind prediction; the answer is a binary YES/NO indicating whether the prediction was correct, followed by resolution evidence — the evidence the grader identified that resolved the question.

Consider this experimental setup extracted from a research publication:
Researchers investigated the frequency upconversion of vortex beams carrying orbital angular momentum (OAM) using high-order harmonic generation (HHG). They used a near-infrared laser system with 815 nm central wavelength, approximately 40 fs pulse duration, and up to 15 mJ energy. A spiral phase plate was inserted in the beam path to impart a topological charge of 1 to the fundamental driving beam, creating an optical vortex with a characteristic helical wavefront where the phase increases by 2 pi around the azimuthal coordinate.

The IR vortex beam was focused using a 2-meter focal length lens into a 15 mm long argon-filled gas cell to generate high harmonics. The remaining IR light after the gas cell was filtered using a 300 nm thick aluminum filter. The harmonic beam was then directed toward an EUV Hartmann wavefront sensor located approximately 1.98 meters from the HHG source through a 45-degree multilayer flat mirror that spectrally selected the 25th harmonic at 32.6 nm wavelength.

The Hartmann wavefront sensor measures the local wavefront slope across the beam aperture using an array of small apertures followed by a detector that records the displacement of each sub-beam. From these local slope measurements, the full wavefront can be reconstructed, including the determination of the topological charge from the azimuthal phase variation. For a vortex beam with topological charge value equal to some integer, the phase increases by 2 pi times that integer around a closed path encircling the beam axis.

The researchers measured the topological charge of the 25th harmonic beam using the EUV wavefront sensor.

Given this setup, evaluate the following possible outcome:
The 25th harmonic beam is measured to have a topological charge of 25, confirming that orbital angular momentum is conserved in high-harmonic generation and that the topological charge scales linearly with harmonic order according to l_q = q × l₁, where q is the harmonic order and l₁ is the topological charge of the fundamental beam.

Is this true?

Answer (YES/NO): YES